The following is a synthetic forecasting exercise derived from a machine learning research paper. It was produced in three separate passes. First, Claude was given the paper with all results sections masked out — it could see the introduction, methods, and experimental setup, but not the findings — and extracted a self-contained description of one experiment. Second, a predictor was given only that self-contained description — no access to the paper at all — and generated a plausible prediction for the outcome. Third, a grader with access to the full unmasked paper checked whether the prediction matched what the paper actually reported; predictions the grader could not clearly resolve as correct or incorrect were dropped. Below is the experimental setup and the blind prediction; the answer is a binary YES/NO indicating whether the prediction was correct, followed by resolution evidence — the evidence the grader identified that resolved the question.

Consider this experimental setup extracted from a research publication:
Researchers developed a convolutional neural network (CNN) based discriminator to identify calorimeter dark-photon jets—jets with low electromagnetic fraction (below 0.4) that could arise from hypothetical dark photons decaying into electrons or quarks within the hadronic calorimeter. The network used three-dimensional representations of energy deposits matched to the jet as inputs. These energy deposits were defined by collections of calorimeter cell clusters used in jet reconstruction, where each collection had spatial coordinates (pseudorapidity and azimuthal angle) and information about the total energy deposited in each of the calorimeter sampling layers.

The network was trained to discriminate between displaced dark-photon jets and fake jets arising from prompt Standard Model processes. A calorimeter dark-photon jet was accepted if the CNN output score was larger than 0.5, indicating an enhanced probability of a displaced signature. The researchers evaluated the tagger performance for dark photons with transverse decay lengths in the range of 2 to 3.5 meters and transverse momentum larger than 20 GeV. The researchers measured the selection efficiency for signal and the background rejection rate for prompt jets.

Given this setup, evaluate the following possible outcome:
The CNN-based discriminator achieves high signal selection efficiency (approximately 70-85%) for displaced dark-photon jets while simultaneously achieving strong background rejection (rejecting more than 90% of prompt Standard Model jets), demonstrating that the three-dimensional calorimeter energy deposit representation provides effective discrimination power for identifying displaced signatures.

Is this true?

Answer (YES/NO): YES